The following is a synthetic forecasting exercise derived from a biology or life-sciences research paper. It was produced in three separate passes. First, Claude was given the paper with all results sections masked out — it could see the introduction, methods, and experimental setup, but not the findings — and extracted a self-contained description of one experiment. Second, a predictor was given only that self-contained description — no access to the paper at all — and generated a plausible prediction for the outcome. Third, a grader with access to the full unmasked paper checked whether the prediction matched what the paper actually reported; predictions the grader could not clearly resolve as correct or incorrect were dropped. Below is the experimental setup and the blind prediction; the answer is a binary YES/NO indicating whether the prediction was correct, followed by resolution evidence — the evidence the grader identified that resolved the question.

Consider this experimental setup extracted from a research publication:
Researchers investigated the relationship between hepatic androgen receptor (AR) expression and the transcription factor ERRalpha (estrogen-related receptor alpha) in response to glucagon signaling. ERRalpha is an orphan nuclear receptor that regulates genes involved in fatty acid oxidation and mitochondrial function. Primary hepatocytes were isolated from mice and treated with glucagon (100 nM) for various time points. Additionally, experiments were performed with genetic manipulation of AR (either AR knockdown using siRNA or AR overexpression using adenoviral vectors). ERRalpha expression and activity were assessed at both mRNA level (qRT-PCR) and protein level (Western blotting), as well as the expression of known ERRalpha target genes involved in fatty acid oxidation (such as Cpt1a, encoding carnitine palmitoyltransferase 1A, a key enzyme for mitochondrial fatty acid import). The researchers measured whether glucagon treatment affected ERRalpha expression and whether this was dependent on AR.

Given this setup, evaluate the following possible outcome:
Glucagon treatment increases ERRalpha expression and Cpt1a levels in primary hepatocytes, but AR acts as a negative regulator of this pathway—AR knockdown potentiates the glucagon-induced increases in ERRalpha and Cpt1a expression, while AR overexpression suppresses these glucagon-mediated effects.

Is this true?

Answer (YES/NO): NO